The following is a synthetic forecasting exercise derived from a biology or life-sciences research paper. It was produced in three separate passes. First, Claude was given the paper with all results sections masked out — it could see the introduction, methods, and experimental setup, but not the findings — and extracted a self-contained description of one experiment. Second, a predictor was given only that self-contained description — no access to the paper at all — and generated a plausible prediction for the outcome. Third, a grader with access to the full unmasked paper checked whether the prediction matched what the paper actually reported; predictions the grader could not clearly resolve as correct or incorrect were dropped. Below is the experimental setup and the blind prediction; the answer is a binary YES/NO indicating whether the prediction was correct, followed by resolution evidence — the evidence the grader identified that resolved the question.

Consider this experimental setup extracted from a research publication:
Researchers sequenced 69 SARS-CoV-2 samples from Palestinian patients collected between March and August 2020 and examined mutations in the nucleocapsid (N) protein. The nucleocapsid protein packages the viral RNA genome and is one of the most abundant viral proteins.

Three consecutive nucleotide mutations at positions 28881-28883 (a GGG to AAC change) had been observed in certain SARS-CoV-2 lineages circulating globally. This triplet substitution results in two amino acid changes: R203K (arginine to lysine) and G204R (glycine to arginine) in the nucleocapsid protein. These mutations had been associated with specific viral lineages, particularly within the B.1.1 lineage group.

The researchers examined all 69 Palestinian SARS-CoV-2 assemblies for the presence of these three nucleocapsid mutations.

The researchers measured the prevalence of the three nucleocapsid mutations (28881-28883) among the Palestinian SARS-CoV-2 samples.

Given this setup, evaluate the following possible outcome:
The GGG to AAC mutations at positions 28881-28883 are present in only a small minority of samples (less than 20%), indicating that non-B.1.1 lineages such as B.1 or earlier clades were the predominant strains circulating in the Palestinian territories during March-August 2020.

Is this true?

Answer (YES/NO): NO